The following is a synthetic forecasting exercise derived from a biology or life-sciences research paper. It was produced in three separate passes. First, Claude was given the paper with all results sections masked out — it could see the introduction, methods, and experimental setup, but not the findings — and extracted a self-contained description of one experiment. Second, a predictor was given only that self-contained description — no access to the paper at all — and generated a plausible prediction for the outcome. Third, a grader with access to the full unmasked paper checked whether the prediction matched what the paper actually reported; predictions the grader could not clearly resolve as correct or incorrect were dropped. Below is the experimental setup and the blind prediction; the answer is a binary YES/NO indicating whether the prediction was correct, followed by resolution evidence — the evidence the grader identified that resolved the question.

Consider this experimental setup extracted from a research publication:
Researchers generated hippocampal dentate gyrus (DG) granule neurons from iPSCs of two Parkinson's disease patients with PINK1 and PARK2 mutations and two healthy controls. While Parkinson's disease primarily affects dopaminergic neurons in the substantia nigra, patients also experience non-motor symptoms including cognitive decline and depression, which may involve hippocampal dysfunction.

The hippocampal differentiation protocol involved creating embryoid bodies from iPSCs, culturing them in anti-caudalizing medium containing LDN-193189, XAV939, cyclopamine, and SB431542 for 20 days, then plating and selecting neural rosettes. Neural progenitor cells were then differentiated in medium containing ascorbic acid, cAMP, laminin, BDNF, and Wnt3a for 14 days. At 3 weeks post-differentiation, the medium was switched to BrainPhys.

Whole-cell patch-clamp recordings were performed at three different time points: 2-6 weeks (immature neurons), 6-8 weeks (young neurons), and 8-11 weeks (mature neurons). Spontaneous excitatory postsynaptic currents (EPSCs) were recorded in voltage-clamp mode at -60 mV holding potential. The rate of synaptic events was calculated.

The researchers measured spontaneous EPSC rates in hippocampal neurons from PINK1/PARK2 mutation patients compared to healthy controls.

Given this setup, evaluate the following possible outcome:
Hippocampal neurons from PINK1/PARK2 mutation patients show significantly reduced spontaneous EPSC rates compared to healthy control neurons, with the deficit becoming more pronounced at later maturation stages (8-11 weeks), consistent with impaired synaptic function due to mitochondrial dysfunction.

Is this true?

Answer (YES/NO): NO